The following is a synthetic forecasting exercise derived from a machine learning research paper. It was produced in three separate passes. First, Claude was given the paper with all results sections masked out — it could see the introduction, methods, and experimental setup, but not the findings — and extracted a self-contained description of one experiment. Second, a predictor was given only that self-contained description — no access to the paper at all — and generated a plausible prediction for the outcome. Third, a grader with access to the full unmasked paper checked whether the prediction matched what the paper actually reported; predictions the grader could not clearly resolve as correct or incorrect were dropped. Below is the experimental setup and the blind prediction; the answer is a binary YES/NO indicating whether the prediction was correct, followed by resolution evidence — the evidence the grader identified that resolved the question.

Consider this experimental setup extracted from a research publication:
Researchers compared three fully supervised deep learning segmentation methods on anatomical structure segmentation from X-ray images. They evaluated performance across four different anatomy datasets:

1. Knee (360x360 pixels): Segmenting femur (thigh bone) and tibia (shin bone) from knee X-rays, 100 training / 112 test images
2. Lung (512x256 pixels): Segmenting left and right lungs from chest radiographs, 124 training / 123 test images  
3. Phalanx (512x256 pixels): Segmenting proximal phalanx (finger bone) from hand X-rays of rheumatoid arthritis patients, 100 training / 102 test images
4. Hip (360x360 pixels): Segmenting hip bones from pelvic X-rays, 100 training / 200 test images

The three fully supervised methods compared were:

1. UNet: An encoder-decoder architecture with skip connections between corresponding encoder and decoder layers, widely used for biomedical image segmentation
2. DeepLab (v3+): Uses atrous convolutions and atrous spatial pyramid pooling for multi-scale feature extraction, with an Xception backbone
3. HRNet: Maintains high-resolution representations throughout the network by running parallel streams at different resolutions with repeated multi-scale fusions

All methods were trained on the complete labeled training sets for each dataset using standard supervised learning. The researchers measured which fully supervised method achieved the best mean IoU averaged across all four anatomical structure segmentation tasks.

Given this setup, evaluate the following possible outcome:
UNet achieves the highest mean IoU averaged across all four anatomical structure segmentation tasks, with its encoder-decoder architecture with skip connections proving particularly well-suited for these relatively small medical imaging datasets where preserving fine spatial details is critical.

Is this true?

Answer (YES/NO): NO